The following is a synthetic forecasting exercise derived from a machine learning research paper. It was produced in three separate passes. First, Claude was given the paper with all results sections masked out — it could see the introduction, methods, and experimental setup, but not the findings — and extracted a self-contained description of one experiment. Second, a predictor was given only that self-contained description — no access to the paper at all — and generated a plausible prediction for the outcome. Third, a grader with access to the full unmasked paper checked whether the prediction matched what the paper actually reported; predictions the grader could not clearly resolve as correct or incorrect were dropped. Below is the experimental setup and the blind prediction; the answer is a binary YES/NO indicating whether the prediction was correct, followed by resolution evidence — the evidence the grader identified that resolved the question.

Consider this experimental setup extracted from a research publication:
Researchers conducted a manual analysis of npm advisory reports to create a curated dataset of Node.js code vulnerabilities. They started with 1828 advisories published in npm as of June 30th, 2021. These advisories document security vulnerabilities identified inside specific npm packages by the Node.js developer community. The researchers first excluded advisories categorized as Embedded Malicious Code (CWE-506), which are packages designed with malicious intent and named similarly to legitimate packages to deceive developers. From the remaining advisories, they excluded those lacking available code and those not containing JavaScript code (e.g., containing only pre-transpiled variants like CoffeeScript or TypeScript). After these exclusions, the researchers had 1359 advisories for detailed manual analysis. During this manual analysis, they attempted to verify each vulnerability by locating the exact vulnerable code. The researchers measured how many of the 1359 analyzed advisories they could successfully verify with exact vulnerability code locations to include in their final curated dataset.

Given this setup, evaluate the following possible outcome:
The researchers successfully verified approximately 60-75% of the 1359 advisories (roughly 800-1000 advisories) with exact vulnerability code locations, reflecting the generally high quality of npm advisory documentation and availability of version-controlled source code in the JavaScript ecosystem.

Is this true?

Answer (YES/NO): YES